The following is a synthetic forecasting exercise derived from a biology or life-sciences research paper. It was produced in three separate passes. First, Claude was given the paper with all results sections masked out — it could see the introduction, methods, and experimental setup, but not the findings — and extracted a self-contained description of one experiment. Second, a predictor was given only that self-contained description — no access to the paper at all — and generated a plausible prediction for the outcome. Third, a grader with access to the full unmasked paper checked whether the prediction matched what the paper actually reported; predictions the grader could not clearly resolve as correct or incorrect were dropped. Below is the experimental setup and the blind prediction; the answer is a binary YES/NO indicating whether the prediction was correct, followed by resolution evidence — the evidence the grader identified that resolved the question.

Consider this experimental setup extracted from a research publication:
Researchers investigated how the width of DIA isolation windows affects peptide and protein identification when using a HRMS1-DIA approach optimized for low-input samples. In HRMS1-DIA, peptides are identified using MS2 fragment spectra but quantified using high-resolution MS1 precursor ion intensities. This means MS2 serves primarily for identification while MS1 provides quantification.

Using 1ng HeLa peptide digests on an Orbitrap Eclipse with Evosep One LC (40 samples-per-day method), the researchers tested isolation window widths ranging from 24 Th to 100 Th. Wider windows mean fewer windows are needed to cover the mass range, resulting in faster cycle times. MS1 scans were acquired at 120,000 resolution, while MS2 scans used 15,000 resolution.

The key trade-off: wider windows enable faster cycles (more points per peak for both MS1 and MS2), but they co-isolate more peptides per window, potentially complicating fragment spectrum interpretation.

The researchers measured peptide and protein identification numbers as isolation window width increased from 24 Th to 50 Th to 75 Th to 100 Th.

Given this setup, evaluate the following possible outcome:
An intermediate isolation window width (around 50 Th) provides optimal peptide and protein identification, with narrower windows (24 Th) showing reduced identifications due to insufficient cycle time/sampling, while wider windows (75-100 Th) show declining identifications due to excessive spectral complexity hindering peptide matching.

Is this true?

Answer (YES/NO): NO